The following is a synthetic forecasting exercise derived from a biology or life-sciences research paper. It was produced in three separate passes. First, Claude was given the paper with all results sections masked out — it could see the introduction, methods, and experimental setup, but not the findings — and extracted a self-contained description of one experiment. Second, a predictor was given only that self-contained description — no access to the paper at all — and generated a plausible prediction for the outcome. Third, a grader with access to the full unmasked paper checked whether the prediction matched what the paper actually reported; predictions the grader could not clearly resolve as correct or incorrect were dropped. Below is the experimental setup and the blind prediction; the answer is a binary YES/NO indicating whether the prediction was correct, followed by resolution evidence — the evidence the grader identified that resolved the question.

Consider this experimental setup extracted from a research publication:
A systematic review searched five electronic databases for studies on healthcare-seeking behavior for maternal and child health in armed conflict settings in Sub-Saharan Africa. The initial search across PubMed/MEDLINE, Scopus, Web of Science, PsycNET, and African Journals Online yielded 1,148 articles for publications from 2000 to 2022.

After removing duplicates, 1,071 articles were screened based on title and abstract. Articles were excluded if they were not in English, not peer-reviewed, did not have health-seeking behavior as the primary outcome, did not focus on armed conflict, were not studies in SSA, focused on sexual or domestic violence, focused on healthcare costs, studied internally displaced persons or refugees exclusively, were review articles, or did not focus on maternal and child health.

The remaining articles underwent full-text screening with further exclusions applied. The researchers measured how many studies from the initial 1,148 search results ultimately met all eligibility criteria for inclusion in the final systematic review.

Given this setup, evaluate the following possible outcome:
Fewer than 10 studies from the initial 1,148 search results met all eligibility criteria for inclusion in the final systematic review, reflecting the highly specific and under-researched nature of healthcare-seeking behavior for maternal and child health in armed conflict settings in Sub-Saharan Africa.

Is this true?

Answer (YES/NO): NO